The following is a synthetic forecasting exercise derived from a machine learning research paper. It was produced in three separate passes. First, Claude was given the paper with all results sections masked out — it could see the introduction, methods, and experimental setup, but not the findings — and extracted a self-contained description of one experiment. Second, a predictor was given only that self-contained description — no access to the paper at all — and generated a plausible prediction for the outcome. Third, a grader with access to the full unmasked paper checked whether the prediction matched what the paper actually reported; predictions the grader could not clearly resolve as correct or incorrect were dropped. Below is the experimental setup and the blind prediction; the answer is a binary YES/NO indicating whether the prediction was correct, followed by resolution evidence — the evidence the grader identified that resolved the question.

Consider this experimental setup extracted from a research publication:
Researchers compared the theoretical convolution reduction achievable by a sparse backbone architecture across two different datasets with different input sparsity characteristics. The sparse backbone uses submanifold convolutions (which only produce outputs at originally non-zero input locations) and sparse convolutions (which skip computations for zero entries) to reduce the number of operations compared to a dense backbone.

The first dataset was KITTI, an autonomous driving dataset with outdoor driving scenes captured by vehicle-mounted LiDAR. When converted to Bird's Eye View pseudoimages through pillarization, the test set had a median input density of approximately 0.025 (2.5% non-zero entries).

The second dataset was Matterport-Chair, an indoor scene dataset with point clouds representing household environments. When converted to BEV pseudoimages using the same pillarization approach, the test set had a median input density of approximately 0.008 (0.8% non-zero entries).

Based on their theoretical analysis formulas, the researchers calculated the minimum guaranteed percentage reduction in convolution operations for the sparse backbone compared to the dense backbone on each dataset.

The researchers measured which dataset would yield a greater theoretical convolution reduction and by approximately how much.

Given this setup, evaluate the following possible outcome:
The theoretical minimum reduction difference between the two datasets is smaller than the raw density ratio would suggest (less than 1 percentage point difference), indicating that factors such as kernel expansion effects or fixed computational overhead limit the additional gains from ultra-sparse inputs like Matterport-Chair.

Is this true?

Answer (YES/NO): NO